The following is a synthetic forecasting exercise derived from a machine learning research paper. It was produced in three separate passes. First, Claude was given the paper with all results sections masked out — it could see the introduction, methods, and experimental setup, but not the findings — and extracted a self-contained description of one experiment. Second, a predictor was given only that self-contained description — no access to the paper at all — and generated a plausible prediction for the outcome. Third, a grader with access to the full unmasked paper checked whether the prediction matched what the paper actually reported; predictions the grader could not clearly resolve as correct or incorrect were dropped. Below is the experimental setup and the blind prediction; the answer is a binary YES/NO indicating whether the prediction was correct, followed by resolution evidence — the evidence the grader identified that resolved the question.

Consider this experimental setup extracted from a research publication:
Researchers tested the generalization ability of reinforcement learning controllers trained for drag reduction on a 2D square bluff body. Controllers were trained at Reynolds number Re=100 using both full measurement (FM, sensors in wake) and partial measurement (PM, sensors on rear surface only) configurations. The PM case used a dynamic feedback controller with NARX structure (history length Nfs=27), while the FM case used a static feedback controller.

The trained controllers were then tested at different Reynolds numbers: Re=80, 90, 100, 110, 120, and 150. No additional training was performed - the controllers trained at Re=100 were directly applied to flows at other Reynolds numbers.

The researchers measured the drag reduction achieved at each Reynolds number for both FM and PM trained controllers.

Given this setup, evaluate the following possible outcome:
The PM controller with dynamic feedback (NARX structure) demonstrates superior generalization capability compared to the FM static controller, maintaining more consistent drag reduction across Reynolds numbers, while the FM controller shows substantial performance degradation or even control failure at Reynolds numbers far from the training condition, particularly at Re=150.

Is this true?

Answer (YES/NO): NO